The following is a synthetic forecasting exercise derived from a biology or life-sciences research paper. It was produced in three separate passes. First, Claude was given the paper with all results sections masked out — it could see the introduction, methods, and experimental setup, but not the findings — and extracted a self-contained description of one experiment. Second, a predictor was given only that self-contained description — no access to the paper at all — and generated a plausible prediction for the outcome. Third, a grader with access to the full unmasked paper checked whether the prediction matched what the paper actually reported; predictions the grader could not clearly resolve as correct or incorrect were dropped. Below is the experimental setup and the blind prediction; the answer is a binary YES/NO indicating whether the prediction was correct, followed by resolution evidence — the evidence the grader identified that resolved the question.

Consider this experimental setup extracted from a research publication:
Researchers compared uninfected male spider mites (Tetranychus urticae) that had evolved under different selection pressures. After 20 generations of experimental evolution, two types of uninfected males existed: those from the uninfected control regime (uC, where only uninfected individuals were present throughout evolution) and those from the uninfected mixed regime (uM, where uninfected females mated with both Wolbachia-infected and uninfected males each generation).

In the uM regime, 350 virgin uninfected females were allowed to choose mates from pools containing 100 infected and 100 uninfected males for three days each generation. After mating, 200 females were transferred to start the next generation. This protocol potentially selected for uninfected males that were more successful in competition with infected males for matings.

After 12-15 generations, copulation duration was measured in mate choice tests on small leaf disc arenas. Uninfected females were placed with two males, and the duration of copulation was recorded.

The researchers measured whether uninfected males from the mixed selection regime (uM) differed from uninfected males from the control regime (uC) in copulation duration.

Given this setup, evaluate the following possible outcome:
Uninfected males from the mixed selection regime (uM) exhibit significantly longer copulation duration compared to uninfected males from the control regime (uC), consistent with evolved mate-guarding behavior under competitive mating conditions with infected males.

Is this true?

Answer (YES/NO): NO